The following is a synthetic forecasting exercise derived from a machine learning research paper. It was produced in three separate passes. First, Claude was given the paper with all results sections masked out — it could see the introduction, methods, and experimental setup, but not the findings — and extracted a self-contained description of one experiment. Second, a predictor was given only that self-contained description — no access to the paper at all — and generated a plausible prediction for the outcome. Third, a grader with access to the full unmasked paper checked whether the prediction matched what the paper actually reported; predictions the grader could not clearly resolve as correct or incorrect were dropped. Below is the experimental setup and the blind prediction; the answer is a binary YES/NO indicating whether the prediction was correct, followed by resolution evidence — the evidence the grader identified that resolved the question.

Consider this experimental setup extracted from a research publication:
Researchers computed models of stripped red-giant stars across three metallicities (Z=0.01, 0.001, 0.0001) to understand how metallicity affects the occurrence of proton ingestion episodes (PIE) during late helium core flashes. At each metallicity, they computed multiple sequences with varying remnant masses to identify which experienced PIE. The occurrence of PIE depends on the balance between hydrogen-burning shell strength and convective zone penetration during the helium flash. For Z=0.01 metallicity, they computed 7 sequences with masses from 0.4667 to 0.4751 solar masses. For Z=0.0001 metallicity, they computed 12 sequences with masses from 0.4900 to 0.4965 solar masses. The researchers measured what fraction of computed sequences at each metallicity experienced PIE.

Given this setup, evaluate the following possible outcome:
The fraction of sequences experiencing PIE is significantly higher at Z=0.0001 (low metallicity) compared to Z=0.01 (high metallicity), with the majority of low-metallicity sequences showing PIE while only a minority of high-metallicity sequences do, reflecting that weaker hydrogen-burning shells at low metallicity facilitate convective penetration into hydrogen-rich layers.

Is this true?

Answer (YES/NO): NO